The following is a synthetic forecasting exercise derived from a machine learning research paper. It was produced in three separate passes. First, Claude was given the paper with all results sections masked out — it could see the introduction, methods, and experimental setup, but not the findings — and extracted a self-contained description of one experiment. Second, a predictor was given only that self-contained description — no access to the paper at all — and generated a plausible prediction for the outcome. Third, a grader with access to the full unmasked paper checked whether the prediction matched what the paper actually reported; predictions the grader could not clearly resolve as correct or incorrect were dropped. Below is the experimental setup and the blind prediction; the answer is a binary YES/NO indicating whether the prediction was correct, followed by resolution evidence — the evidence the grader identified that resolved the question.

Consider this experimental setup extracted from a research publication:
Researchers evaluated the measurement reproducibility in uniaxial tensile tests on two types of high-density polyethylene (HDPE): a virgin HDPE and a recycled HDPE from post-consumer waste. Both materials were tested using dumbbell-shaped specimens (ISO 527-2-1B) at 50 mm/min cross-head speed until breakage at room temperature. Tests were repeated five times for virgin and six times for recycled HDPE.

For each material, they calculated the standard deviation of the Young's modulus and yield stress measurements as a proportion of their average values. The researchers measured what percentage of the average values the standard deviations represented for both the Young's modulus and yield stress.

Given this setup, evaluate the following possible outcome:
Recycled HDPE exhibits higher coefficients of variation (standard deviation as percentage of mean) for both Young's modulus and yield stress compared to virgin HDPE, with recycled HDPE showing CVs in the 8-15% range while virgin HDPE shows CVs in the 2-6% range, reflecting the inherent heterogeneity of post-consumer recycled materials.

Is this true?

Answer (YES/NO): NO